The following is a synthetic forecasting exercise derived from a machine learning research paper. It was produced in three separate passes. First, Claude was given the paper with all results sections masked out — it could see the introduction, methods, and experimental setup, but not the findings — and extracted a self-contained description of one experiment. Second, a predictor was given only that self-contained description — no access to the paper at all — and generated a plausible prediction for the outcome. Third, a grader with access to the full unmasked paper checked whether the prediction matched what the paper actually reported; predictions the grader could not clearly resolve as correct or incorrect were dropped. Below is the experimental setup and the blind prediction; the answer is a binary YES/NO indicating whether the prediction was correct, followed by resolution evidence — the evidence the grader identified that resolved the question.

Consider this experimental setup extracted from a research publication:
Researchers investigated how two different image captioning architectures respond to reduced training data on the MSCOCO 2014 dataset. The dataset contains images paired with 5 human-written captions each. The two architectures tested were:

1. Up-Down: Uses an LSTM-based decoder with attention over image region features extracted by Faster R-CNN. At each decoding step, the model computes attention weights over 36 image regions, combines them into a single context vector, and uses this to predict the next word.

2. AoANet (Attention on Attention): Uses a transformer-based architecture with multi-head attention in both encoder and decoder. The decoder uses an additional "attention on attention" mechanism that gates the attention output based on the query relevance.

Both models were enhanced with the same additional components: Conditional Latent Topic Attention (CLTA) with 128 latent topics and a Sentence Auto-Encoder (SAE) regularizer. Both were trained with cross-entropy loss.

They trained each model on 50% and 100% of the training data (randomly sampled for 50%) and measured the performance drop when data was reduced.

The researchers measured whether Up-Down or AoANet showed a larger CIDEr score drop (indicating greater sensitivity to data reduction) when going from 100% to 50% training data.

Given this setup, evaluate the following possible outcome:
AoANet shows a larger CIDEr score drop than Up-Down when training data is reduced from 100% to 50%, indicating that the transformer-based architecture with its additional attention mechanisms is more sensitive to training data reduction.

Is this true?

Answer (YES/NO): YES